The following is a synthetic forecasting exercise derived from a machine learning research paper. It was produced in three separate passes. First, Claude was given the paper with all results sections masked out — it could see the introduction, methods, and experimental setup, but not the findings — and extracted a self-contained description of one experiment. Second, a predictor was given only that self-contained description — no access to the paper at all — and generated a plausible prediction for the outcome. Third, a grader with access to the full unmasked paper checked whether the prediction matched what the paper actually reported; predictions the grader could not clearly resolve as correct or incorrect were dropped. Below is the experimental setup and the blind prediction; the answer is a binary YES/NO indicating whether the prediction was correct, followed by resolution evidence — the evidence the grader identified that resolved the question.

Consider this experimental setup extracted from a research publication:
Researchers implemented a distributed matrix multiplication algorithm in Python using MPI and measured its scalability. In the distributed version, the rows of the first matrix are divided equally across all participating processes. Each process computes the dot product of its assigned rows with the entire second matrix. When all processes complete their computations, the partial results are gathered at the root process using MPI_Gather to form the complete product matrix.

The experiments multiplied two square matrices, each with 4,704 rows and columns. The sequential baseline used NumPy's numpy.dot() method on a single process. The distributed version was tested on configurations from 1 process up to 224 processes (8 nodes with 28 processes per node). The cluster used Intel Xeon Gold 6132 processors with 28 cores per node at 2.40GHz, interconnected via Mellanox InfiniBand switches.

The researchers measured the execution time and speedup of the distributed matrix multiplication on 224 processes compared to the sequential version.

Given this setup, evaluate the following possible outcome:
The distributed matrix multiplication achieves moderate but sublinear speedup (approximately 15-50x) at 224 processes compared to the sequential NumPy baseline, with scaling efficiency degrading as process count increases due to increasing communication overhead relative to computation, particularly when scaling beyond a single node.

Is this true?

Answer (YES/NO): NO